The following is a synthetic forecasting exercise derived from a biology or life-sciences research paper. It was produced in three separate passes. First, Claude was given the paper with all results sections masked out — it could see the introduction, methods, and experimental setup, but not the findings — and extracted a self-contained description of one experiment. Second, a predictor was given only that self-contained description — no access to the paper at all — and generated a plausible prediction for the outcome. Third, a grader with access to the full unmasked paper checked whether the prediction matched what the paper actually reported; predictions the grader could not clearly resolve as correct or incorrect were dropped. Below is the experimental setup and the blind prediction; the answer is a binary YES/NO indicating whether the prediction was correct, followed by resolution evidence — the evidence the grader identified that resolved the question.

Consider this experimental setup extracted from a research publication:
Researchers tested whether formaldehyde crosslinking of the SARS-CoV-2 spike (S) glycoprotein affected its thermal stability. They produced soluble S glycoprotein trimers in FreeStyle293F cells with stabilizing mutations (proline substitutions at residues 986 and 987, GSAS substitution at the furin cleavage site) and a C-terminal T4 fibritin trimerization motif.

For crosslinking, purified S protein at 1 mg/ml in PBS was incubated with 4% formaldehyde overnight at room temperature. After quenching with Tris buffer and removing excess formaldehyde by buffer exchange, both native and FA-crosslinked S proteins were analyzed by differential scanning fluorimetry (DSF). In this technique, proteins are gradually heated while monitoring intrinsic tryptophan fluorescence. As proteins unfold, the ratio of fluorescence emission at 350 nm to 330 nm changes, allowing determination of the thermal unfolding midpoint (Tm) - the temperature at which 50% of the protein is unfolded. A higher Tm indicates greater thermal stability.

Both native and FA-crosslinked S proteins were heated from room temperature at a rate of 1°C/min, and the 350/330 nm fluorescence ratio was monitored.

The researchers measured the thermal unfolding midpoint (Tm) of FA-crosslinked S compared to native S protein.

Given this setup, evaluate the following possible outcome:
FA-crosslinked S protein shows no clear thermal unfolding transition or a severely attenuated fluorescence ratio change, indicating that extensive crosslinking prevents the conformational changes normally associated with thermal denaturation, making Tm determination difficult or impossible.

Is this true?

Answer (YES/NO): NO